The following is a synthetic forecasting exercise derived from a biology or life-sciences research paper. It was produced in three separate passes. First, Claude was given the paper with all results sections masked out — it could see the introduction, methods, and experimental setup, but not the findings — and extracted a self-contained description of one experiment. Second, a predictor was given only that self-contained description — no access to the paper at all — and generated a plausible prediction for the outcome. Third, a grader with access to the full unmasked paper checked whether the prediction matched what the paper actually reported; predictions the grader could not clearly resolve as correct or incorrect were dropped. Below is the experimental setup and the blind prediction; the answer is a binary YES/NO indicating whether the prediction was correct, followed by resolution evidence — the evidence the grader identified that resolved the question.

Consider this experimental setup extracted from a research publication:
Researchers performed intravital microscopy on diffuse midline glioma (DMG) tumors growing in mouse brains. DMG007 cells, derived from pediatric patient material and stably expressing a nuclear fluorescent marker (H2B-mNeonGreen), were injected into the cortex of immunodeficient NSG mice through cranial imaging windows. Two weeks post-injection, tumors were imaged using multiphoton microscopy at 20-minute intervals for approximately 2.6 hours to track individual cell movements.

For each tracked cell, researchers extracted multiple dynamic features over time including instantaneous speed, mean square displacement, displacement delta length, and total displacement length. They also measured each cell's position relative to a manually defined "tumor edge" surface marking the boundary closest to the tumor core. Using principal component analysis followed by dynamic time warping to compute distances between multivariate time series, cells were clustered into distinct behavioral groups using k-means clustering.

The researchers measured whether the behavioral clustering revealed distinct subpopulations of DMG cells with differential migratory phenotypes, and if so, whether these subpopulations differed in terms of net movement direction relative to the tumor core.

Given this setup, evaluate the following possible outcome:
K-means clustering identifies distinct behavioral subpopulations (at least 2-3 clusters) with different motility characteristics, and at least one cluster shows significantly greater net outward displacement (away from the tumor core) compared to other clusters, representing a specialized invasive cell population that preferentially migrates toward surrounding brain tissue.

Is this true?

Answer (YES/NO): YES